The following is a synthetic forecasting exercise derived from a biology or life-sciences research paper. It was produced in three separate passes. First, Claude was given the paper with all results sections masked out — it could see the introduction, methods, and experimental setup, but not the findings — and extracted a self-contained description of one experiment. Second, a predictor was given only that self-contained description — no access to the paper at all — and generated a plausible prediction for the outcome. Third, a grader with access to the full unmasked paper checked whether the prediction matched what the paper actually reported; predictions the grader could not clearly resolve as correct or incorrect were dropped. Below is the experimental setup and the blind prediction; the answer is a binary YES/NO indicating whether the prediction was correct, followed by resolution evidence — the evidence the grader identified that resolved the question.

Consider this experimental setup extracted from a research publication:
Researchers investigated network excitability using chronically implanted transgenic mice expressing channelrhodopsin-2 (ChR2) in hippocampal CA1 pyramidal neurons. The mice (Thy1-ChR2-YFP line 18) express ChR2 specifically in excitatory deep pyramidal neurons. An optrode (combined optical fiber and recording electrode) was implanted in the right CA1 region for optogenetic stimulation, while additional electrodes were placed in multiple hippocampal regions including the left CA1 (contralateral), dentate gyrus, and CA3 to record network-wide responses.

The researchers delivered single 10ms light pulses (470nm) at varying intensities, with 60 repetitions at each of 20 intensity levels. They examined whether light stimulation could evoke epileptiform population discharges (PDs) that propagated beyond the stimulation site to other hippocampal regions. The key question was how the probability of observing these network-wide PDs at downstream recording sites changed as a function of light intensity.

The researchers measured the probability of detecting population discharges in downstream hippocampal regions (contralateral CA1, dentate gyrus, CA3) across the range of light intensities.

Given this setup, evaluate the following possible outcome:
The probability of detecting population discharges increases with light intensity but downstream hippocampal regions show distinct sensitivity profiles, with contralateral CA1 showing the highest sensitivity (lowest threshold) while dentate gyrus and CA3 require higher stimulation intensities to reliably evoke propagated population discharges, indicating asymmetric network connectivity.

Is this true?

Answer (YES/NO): NO